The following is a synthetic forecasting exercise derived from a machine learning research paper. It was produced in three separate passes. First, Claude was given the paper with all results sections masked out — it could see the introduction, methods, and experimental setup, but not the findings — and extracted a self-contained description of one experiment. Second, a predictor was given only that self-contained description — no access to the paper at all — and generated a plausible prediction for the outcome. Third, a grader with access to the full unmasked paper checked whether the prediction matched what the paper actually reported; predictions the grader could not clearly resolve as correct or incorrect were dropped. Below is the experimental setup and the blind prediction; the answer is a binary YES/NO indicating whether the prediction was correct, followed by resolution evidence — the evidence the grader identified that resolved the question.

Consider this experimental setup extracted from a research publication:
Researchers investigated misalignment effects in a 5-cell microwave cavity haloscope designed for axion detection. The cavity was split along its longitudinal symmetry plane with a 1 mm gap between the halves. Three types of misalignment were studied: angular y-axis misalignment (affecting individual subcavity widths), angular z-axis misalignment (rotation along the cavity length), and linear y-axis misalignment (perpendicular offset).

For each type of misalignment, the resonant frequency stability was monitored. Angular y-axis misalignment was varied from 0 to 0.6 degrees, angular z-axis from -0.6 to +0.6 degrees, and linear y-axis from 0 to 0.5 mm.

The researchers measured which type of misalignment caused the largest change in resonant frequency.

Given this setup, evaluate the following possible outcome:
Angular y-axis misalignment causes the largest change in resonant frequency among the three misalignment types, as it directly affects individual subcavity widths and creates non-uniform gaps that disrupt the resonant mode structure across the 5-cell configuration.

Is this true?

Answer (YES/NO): YES